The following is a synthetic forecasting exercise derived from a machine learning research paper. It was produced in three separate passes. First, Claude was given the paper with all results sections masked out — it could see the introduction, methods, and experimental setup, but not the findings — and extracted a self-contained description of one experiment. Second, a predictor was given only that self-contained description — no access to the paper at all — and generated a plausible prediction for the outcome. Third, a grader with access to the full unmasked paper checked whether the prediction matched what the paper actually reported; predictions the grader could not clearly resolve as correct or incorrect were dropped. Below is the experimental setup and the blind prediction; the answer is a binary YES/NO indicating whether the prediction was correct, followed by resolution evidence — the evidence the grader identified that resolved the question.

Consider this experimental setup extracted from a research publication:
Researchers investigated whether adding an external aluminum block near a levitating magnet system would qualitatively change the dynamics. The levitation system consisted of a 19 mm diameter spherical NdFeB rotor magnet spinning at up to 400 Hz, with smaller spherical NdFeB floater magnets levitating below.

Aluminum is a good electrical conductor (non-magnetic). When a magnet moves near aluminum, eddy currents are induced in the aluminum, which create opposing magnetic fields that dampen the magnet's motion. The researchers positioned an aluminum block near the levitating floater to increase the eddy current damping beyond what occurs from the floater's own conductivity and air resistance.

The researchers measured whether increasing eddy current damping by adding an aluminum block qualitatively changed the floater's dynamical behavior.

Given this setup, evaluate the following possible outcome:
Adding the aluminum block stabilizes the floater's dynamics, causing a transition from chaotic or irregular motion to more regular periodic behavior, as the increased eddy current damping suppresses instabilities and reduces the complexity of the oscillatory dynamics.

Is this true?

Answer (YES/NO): NO